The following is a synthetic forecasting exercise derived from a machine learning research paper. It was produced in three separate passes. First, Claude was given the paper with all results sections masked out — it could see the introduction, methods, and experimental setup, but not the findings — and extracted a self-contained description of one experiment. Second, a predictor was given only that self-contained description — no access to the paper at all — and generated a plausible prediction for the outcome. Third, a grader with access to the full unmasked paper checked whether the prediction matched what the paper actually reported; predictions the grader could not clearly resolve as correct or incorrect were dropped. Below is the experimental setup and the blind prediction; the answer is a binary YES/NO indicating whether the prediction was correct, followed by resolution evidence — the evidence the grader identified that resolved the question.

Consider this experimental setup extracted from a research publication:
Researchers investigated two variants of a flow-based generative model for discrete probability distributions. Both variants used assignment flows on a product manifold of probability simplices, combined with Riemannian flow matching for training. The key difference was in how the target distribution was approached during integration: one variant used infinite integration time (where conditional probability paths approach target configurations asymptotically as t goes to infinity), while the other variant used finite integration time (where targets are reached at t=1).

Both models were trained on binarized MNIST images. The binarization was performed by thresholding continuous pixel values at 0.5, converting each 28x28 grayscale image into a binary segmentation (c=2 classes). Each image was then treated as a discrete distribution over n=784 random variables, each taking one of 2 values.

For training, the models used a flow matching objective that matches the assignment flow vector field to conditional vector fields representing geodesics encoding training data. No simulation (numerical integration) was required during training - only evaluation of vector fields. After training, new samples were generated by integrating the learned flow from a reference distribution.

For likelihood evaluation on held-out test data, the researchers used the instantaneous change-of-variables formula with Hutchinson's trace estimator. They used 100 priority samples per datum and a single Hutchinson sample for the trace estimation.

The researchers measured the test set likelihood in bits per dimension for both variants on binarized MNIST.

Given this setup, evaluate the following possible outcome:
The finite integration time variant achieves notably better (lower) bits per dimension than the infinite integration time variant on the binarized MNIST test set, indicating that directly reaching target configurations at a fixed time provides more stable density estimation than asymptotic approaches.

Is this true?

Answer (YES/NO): NO